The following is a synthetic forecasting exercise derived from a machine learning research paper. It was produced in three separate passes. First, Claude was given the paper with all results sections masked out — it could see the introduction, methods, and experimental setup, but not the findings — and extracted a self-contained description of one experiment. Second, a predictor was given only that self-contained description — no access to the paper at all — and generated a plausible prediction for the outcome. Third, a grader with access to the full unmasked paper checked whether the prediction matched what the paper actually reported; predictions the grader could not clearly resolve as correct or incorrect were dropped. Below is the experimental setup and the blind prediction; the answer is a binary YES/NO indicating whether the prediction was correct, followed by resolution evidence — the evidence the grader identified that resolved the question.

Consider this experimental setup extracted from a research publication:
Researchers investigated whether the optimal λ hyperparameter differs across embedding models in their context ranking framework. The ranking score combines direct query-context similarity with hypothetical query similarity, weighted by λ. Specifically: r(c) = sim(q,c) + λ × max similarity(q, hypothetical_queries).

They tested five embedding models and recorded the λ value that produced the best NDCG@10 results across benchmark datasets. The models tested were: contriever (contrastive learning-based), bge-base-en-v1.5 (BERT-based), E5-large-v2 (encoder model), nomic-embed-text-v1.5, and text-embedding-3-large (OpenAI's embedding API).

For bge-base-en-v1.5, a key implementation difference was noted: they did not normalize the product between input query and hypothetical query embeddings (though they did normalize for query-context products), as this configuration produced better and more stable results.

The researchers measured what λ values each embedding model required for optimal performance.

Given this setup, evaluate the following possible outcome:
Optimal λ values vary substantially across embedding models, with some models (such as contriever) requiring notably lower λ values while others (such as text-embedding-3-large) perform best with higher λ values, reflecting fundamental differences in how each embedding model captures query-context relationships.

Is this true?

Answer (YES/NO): NO